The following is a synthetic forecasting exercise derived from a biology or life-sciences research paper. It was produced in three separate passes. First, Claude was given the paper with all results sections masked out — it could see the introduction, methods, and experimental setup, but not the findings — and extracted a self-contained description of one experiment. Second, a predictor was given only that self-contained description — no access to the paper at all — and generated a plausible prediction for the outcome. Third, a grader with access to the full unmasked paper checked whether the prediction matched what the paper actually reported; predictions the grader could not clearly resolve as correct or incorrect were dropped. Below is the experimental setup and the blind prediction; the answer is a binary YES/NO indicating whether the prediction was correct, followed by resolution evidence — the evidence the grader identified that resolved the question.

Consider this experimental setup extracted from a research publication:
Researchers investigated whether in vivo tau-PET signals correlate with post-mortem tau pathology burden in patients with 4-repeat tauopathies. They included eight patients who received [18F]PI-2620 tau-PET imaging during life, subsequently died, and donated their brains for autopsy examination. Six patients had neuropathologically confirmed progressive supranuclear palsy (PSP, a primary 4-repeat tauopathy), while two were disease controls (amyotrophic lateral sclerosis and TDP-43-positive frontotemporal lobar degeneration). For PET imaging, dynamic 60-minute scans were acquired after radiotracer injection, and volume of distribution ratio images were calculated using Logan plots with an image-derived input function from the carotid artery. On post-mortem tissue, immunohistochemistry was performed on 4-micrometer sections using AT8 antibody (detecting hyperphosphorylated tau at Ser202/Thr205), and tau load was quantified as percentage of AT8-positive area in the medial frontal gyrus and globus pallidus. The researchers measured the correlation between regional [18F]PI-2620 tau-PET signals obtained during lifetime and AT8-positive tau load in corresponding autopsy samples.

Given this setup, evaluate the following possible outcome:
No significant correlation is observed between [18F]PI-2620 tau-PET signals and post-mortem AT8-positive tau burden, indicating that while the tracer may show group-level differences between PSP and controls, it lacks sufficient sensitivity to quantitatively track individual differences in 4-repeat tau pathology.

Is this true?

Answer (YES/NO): NO